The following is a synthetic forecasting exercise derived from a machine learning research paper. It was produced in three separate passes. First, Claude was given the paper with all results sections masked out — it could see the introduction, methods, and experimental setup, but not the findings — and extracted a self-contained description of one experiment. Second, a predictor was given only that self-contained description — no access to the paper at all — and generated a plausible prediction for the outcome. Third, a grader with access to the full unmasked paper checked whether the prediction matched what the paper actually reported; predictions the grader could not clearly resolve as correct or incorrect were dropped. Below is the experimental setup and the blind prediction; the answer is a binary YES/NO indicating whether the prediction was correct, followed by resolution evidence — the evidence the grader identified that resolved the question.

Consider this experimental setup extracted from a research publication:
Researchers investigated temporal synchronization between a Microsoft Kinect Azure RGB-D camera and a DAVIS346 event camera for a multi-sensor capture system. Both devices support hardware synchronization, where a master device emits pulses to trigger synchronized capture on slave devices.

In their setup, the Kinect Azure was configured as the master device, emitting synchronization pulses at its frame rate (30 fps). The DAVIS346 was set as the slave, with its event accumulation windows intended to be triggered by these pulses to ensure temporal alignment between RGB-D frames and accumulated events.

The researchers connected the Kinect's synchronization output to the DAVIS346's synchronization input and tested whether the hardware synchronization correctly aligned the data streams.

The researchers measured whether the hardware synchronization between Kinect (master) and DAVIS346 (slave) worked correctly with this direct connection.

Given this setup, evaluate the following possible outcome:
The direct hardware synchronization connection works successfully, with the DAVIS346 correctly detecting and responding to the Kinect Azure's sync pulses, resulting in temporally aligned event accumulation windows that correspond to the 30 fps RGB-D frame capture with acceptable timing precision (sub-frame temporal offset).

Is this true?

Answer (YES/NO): NO